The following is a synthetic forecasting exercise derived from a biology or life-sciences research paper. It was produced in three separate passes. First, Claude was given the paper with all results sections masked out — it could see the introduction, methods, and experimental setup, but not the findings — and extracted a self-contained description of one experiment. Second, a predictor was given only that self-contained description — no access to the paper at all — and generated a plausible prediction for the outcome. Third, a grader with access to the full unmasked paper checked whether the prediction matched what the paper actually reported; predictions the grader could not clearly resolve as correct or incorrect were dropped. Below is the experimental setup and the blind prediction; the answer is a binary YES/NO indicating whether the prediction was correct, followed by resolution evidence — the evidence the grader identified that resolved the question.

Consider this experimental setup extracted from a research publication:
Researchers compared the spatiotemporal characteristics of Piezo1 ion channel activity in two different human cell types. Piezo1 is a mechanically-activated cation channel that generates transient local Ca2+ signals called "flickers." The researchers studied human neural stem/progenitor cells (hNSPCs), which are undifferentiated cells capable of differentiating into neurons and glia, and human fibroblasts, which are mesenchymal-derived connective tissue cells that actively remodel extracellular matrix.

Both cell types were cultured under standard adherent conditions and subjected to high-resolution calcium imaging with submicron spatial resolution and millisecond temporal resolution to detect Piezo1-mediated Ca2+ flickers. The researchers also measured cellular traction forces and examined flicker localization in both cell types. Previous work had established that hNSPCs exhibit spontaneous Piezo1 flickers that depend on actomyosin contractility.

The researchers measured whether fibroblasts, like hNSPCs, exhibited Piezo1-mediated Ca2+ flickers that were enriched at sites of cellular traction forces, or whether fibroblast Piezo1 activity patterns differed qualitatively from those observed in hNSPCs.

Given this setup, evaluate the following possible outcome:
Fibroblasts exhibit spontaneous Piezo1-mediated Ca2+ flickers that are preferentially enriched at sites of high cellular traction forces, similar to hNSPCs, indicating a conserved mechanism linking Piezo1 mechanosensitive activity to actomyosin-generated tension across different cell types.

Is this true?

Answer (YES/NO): YES